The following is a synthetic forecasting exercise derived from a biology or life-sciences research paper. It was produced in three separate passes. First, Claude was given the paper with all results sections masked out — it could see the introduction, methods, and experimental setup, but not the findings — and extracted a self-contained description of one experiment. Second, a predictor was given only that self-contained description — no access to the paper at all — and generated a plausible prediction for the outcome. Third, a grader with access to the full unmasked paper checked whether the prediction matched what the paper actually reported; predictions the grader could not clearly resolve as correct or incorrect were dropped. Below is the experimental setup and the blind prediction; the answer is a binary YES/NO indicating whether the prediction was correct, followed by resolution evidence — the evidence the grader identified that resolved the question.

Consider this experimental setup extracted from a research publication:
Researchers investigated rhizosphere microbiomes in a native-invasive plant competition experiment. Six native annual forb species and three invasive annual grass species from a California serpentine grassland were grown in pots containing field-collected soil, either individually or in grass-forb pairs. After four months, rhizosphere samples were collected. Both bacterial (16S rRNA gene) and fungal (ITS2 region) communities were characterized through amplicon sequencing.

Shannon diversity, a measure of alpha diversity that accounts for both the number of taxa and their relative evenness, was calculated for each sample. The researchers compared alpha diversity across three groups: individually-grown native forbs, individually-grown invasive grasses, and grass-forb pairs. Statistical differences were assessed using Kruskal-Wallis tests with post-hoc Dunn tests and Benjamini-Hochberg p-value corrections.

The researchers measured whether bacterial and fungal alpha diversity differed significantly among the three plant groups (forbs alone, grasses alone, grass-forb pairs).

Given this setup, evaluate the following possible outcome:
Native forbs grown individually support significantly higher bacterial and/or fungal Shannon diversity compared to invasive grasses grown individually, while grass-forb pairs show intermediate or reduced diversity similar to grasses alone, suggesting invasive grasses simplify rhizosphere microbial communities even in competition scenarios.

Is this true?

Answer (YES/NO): NO